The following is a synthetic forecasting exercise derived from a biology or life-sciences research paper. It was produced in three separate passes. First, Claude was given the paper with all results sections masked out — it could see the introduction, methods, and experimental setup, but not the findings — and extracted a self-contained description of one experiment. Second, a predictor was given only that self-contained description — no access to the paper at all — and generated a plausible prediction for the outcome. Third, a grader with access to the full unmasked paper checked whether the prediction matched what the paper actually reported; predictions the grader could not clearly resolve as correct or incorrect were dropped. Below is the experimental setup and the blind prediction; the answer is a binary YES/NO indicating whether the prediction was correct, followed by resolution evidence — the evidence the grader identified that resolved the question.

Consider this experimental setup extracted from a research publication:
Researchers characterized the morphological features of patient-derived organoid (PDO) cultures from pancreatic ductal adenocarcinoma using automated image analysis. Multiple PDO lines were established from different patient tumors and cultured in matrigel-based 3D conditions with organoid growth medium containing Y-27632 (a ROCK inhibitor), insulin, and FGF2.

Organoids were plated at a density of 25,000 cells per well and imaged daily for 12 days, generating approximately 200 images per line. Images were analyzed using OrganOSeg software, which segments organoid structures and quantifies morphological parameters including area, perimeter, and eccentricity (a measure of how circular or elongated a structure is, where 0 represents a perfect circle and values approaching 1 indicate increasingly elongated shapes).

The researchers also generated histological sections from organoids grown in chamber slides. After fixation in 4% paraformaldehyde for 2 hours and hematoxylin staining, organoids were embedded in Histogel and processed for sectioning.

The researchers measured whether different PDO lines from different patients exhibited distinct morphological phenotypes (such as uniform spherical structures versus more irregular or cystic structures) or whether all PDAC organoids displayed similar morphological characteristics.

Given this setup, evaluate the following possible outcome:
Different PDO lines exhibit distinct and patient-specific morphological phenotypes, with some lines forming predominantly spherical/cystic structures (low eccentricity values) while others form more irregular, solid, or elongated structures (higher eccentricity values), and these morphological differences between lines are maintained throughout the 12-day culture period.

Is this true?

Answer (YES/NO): YES